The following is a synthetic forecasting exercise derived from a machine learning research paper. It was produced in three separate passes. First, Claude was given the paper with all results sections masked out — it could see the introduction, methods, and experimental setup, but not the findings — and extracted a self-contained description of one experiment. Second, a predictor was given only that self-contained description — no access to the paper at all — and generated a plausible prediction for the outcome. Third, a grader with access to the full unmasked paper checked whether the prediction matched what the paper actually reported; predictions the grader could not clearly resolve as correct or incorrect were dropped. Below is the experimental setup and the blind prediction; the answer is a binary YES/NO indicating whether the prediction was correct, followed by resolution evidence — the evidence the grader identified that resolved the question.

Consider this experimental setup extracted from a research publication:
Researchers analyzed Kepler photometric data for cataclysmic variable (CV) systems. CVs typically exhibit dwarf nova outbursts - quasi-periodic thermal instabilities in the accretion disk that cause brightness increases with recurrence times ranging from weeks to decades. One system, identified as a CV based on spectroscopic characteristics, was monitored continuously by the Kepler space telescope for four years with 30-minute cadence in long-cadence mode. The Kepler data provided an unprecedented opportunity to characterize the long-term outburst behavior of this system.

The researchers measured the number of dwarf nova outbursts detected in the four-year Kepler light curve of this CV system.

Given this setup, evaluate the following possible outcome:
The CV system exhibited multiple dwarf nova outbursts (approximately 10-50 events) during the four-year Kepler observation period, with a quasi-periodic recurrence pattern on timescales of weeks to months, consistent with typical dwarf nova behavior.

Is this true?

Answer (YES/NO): NO